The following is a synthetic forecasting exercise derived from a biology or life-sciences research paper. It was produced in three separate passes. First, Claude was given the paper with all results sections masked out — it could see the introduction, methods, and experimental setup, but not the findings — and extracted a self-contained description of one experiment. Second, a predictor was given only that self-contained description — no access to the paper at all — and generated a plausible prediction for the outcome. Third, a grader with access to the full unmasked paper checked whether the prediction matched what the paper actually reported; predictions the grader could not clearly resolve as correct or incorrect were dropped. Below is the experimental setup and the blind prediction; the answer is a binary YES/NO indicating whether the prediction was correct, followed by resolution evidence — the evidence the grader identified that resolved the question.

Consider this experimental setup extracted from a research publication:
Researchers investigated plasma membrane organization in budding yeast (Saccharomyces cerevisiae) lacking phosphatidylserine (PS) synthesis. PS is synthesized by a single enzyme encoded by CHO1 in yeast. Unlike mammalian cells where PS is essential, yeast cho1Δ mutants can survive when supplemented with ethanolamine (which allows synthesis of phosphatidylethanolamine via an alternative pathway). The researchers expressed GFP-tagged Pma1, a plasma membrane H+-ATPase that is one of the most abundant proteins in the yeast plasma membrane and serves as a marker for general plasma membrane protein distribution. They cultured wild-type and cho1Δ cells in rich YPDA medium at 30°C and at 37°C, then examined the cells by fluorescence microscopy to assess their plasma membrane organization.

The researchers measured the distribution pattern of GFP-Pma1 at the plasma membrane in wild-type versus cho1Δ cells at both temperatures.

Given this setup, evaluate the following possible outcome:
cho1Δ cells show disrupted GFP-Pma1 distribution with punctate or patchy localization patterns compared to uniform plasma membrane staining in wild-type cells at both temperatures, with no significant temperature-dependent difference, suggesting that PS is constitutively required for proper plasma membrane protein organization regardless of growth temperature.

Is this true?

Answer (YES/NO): NO